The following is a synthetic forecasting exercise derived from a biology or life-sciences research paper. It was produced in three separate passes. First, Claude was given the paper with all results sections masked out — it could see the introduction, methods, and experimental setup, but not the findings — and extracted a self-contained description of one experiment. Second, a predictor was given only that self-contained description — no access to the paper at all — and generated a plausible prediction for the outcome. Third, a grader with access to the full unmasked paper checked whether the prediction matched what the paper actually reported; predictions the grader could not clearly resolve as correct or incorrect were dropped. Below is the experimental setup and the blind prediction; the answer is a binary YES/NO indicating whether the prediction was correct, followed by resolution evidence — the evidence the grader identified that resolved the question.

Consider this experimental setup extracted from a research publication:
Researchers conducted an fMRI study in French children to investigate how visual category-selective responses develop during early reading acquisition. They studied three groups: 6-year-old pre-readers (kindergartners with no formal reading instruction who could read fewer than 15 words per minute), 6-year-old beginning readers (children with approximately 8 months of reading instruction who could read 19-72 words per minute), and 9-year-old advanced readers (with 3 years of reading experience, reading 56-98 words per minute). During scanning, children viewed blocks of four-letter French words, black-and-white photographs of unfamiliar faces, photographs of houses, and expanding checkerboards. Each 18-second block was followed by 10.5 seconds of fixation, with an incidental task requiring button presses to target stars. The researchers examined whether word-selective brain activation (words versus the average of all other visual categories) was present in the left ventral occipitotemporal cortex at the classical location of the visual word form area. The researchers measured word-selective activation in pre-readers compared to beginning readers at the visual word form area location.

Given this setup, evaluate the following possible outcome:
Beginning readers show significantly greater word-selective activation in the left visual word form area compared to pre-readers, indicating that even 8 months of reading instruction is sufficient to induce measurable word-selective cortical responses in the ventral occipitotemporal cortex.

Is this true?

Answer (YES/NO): YES